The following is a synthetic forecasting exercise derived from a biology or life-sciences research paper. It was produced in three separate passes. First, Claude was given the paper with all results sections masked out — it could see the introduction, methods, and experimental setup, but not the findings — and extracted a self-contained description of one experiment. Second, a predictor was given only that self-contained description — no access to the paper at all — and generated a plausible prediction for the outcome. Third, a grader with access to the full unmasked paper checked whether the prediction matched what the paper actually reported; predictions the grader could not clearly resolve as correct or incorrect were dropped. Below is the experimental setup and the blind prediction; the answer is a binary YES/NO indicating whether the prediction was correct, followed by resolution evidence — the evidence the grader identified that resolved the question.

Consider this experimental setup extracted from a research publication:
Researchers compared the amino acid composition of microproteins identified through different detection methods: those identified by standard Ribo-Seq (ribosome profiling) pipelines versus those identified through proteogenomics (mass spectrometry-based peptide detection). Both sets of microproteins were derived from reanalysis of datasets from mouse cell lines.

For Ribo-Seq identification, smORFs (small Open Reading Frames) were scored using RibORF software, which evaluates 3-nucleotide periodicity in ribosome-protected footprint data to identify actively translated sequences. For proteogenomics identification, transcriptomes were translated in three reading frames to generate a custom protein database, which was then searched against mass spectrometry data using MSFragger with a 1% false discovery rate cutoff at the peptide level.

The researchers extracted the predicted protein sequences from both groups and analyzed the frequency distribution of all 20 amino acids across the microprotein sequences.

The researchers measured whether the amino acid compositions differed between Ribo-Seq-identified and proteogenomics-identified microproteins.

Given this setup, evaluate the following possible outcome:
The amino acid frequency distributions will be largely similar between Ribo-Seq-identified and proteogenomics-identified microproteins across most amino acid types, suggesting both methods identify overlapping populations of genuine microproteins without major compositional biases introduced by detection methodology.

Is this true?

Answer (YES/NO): NO